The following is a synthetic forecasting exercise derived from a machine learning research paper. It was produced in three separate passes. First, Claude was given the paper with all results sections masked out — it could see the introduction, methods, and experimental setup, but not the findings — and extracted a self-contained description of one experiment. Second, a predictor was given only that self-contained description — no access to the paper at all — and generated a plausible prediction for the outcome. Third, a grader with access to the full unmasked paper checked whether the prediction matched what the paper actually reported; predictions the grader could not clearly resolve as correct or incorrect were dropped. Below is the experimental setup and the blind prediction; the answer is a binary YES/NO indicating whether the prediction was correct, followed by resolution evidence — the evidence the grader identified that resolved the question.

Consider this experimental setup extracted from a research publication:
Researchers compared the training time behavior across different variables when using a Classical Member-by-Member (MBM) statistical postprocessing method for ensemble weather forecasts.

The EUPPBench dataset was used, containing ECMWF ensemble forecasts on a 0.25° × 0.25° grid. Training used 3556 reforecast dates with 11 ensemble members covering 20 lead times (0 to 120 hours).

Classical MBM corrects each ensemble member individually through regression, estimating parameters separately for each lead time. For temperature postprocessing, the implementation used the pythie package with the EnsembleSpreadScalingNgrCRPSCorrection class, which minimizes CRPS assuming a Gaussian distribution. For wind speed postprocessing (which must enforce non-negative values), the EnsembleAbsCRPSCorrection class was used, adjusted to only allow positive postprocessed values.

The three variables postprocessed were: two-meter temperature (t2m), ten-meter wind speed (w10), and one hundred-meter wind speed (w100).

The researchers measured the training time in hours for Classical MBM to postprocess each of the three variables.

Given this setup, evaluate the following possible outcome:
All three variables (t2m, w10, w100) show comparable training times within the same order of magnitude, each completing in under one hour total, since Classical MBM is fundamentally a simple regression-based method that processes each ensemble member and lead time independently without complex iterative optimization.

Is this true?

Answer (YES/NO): NO